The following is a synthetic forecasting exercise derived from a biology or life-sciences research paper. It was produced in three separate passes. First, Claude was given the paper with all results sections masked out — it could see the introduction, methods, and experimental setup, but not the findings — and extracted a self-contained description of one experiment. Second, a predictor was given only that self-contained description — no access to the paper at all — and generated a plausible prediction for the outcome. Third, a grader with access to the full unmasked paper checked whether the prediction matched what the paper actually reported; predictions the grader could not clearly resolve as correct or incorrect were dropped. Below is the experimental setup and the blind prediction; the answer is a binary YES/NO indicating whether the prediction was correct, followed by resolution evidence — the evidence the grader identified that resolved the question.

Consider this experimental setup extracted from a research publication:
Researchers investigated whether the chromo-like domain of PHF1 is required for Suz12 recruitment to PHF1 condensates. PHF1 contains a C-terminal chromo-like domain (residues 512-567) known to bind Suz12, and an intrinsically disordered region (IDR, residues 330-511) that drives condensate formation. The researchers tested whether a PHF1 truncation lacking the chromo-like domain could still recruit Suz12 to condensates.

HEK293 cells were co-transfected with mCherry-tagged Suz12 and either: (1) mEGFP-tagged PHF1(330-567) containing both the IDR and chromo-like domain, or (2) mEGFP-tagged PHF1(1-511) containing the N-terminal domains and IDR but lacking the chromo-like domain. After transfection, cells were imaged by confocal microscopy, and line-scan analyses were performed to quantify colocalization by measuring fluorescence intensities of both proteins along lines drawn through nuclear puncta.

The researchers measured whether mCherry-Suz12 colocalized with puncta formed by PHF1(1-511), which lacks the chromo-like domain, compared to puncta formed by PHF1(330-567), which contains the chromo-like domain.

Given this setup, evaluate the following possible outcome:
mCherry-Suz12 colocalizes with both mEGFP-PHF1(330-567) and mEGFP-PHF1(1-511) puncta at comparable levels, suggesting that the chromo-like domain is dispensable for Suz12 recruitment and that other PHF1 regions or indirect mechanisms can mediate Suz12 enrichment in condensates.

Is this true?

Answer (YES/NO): NO